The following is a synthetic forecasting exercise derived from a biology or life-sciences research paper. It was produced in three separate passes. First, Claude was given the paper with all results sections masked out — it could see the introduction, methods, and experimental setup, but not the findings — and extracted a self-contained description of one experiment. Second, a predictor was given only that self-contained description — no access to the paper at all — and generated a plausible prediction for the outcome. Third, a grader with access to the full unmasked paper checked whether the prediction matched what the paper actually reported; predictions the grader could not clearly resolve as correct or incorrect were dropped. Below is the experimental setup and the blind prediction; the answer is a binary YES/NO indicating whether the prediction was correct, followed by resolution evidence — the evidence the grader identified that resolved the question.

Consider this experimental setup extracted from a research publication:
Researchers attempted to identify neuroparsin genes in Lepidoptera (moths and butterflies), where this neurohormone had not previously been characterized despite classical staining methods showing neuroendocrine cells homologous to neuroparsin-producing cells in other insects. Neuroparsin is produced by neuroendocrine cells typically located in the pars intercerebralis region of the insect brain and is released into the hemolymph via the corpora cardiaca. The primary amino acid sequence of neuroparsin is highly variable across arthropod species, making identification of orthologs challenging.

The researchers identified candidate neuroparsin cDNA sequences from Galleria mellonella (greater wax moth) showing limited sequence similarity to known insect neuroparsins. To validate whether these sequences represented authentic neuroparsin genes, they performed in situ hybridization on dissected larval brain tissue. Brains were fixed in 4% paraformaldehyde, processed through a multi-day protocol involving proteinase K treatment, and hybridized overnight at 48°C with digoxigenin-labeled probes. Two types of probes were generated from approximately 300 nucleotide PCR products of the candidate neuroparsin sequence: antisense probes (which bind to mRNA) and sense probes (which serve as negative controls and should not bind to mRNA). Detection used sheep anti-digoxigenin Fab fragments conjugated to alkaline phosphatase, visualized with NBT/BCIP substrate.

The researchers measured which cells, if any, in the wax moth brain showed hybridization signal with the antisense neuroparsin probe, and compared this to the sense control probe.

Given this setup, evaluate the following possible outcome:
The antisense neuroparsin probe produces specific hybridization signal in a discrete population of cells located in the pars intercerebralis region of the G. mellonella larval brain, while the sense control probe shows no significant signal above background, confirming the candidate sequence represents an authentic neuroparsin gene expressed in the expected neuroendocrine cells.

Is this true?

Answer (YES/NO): YES